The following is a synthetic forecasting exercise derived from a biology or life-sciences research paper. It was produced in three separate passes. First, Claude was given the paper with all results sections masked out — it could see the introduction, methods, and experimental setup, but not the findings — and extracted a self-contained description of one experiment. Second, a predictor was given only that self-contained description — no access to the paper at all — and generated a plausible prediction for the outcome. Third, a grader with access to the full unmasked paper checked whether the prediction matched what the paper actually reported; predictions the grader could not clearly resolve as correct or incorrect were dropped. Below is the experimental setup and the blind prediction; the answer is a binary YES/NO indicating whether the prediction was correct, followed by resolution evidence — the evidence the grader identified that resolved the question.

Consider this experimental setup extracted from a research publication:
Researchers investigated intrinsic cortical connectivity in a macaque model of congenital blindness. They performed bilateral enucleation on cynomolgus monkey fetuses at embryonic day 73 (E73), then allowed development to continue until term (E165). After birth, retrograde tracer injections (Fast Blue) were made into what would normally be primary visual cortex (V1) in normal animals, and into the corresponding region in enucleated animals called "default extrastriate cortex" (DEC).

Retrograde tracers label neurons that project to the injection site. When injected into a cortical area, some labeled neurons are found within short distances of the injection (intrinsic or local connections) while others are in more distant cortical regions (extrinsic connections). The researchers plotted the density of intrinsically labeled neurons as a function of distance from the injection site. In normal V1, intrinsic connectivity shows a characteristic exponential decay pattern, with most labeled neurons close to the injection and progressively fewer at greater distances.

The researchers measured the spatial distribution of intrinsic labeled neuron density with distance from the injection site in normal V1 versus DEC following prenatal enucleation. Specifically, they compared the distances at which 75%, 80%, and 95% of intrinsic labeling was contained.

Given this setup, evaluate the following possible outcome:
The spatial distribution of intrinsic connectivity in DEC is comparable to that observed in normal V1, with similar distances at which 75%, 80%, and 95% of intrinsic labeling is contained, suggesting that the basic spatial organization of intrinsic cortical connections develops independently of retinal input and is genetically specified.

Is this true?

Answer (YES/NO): NO